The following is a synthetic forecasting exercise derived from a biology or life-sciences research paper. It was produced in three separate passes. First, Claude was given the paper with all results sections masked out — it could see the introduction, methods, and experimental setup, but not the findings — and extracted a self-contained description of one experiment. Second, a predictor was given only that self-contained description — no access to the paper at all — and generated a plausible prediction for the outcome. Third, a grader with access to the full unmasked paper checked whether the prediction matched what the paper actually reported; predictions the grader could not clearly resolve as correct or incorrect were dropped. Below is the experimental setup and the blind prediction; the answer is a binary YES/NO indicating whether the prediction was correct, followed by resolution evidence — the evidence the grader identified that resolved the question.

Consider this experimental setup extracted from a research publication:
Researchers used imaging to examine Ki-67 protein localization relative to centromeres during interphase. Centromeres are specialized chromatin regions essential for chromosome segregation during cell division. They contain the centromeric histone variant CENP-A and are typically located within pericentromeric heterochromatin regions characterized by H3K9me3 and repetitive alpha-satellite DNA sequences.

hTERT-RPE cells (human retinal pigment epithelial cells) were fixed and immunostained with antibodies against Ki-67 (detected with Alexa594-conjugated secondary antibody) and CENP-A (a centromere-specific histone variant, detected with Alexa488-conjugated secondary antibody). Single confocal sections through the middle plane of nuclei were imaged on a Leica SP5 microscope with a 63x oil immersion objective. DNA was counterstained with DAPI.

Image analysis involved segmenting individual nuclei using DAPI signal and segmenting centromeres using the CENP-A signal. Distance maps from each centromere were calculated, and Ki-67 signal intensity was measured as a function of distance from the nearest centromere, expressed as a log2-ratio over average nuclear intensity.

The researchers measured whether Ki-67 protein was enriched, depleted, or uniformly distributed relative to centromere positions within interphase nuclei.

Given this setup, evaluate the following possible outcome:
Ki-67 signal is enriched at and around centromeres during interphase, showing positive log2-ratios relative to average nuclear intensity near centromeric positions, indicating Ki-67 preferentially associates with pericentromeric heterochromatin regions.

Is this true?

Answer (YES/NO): YES